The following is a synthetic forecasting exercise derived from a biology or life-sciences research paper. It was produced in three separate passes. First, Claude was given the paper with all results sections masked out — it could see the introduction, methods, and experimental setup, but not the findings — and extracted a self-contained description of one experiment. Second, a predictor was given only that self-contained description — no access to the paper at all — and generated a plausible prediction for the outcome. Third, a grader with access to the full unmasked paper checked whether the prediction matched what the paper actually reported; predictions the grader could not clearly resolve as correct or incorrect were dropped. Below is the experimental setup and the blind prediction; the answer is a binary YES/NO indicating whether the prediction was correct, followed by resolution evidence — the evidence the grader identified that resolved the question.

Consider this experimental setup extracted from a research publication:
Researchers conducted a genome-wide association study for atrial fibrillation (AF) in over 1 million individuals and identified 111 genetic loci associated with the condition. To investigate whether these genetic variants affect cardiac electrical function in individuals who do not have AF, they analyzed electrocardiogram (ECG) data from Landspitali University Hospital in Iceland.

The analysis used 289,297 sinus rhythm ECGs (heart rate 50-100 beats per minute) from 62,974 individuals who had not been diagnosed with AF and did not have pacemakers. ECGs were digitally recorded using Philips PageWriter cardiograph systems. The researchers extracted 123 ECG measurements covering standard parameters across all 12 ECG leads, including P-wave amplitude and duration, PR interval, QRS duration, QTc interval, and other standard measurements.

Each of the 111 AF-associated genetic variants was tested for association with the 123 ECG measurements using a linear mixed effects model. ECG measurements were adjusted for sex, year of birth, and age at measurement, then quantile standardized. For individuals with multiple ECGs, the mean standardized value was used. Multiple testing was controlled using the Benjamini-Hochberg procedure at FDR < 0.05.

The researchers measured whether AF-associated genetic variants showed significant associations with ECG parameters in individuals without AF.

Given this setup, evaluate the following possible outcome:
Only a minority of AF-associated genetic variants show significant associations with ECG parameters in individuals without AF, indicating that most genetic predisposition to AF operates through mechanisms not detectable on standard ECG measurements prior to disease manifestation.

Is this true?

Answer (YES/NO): NO